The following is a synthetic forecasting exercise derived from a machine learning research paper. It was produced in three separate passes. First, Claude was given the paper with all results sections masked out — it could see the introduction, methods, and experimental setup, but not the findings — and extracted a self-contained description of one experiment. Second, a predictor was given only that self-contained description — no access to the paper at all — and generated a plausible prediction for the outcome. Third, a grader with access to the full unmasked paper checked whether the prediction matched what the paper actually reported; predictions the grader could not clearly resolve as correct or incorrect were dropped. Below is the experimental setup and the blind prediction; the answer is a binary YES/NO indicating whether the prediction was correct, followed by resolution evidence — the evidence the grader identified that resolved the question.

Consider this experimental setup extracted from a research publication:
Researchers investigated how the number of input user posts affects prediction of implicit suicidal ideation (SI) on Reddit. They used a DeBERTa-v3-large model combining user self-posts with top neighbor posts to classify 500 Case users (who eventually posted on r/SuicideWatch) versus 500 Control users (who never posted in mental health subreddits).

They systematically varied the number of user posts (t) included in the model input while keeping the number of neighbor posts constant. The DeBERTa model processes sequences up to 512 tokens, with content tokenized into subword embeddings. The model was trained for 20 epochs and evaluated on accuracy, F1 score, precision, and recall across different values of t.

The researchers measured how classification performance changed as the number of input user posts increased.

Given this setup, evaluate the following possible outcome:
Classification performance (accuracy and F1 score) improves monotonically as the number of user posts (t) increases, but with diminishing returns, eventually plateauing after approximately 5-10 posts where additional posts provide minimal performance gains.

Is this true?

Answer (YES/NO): NO